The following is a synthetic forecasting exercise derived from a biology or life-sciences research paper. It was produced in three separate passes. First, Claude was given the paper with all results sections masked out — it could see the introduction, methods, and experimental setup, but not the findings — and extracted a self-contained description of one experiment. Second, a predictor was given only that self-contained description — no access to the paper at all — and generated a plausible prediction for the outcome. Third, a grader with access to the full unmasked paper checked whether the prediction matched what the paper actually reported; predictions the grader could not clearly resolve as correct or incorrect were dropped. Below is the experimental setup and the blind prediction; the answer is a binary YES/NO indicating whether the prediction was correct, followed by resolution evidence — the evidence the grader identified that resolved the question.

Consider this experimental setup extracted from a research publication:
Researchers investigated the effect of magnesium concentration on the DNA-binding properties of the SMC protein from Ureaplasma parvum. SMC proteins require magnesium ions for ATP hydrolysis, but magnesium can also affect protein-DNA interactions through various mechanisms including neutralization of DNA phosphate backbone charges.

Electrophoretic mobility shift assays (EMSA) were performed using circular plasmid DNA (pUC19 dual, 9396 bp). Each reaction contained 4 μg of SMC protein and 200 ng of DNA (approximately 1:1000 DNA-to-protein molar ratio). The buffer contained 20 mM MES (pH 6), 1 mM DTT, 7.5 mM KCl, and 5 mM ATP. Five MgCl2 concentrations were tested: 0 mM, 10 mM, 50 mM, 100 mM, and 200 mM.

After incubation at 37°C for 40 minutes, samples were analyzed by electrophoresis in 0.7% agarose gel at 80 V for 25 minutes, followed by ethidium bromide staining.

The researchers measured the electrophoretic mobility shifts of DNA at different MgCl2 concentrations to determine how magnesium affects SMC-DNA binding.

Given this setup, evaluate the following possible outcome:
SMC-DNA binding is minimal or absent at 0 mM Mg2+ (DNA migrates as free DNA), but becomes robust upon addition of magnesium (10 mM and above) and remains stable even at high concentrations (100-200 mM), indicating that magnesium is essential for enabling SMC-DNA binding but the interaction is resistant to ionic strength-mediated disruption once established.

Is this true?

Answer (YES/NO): NO